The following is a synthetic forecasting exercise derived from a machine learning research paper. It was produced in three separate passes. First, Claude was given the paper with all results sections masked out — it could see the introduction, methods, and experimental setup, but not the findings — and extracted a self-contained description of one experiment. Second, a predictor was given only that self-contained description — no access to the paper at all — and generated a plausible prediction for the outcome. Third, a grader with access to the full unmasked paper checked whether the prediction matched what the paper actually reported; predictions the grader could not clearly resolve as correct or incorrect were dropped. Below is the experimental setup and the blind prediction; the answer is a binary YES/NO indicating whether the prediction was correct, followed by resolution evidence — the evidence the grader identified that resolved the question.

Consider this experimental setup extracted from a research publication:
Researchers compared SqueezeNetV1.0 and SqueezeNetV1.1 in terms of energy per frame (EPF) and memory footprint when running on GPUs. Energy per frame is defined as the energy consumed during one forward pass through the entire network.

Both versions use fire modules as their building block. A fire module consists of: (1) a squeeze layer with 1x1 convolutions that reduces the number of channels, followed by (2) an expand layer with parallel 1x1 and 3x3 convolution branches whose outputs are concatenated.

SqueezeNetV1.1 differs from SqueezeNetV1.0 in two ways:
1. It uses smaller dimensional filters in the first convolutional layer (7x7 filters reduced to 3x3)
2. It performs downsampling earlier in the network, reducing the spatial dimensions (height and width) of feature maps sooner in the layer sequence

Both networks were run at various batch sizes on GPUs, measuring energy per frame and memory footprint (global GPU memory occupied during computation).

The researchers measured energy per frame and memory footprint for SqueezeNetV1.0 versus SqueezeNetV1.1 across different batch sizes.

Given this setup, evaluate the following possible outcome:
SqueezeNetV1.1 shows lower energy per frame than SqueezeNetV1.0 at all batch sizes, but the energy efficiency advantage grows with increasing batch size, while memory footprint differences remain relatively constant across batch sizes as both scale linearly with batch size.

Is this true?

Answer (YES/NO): NO